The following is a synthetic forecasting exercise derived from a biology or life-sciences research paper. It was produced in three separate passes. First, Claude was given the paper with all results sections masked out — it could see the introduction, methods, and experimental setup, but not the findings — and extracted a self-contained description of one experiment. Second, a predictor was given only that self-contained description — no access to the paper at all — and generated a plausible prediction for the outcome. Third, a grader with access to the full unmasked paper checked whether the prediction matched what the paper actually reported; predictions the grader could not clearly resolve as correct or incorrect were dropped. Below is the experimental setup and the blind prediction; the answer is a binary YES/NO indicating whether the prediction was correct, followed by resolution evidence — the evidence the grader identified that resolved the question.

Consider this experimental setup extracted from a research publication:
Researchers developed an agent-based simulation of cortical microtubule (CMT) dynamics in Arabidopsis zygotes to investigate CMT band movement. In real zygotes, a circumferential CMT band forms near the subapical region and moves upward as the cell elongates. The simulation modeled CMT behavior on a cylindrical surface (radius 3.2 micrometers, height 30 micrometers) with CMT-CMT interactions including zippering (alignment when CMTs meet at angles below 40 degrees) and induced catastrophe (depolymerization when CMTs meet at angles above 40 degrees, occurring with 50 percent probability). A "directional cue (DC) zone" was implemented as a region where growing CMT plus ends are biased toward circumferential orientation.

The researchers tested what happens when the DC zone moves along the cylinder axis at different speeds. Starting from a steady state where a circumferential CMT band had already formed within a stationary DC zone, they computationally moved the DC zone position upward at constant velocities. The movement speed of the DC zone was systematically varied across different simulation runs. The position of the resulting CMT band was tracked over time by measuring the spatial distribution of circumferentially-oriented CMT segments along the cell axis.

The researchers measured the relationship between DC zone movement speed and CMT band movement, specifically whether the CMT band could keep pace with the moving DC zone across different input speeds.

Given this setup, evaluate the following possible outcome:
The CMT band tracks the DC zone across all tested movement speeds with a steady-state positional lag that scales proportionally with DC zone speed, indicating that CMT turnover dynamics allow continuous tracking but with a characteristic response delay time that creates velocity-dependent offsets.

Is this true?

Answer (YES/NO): NO